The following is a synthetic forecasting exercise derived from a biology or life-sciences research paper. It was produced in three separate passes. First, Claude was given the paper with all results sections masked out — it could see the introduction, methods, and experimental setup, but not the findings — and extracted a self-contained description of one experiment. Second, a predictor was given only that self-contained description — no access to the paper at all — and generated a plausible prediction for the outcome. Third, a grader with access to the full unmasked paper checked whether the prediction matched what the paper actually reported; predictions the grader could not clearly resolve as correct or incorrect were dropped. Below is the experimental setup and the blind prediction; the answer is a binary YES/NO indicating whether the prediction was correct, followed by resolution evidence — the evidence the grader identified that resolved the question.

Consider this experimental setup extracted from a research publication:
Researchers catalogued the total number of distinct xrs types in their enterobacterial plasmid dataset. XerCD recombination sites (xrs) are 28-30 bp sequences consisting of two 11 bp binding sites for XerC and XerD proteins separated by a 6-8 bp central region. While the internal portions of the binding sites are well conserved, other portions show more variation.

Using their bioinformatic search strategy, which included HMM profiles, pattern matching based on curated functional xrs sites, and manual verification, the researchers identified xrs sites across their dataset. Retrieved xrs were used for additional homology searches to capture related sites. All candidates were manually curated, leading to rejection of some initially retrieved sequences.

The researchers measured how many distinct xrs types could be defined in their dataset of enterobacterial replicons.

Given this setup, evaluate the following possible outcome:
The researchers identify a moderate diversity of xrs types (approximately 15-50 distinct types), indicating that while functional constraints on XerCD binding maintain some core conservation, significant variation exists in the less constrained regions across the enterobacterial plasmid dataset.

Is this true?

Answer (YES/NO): NO